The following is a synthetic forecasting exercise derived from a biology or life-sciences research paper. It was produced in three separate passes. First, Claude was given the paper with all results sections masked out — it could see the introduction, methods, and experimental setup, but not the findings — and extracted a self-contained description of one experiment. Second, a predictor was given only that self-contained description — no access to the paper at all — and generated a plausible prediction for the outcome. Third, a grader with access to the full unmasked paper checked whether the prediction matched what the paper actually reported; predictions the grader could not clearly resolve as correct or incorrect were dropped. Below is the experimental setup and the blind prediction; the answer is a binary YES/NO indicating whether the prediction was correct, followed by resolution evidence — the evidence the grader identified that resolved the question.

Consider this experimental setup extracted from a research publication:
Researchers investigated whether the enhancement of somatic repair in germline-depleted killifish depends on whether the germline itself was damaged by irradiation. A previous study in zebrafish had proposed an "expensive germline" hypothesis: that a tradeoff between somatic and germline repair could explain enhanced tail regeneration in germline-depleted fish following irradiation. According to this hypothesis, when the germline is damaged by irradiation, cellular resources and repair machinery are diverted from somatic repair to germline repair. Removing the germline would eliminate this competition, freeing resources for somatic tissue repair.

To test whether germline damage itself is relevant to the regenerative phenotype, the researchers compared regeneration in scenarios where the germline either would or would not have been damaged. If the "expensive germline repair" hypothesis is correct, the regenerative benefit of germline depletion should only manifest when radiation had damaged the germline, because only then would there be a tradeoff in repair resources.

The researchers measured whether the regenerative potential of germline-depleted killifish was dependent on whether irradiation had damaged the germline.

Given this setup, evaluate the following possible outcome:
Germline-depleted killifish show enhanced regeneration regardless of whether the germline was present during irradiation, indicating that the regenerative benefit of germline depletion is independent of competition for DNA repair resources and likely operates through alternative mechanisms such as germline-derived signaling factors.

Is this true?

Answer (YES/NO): YES